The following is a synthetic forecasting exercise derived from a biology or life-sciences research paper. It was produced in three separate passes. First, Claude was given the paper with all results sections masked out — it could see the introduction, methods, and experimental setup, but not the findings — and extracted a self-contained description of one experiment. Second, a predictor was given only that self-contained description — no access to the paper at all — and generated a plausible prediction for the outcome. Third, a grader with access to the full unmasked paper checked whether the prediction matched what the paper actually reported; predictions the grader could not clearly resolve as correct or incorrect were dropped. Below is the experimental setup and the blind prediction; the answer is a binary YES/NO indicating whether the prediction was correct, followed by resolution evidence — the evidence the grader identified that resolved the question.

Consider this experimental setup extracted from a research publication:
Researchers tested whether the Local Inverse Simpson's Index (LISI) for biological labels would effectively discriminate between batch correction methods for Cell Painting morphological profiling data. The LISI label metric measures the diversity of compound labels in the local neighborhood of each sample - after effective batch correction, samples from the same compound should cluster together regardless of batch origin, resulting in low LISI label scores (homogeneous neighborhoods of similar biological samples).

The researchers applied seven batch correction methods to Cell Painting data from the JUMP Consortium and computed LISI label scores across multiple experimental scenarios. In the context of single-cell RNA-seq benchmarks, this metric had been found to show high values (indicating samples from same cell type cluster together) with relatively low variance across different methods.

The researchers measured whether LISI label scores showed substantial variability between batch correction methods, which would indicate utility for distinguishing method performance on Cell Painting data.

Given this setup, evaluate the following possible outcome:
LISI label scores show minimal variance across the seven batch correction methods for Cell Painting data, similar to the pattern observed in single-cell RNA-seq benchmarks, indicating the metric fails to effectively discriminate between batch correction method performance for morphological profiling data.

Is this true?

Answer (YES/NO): YES